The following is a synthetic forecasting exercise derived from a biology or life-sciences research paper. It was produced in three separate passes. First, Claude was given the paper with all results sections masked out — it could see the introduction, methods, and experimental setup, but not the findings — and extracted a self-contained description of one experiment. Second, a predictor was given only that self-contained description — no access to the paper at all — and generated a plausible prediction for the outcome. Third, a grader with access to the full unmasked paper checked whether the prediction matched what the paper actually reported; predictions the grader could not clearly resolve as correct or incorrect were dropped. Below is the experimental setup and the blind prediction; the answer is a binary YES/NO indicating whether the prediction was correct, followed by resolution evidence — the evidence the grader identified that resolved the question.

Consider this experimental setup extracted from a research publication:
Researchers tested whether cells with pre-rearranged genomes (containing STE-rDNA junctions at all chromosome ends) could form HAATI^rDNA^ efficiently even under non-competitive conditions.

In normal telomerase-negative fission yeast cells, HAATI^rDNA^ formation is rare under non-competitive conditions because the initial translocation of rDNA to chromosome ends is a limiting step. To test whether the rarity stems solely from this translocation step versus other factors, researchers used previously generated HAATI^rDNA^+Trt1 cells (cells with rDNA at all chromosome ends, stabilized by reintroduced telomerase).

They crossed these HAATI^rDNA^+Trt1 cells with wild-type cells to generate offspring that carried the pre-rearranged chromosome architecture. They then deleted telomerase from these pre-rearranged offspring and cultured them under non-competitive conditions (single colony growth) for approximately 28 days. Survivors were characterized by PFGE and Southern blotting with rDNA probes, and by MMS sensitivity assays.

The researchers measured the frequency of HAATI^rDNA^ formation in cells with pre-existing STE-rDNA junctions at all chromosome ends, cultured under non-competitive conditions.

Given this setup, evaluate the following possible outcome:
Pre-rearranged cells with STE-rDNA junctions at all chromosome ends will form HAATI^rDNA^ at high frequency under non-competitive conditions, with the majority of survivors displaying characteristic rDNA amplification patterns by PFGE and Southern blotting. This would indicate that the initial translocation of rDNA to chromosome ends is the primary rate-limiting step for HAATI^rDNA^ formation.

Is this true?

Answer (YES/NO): YES